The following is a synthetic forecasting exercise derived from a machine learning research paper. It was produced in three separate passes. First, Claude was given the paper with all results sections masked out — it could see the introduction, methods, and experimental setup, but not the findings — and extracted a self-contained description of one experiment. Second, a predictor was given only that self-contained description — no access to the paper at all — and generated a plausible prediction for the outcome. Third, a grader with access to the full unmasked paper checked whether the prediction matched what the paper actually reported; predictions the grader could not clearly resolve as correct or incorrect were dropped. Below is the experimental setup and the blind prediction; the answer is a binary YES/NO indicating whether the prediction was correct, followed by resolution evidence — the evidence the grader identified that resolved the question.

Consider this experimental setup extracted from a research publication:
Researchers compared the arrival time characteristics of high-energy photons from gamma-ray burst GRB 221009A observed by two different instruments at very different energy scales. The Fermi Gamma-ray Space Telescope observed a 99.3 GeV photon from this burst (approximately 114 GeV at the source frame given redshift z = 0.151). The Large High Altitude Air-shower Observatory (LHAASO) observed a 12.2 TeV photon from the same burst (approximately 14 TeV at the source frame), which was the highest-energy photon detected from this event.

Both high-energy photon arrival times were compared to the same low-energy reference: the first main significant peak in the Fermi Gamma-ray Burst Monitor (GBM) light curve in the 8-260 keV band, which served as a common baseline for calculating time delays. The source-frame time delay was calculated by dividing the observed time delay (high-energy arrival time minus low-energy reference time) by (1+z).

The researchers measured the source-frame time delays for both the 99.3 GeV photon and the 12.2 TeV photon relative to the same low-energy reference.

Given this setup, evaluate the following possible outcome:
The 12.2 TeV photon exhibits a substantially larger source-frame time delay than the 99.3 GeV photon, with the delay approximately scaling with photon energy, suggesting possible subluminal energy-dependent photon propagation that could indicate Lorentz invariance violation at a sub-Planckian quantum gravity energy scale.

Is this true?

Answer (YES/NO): NO